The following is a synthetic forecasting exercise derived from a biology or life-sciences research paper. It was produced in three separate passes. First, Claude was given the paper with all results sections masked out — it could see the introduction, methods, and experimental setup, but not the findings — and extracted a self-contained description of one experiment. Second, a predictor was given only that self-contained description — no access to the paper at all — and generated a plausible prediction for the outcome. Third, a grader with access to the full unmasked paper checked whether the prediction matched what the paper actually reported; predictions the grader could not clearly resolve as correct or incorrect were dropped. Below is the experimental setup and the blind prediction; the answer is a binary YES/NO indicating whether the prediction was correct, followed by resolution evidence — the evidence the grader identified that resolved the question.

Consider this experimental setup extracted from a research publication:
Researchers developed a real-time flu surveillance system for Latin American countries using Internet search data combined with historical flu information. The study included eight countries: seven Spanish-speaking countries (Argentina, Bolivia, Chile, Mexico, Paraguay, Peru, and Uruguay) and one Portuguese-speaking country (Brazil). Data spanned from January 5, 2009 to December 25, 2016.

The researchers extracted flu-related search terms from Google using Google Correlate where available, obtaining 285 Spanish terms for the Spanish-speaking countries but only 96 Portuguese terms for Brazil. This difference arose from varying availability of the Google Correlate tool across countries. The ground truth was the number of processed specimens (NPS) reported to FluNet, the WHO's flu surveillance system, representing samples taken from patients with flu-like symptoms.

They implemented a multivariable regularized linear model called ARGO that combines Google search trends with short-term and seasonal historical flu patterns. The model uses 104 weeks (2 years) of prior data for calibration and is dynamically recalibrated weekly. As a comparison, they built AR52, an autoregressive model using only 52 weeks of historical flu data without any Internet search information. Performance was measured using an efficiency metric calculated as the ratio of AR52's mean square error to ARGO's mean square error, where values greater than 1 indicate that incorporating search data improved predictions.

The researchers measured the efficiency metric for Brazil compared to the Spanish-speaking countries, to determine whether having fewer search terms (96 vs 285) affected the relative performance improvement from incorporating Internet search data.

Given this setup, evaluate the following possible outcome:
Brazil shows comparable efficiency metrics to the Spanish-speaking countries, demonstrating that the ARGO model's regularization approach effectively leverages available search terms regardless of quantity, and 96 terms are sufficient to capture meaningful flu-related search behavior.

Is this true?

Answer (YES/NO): NO